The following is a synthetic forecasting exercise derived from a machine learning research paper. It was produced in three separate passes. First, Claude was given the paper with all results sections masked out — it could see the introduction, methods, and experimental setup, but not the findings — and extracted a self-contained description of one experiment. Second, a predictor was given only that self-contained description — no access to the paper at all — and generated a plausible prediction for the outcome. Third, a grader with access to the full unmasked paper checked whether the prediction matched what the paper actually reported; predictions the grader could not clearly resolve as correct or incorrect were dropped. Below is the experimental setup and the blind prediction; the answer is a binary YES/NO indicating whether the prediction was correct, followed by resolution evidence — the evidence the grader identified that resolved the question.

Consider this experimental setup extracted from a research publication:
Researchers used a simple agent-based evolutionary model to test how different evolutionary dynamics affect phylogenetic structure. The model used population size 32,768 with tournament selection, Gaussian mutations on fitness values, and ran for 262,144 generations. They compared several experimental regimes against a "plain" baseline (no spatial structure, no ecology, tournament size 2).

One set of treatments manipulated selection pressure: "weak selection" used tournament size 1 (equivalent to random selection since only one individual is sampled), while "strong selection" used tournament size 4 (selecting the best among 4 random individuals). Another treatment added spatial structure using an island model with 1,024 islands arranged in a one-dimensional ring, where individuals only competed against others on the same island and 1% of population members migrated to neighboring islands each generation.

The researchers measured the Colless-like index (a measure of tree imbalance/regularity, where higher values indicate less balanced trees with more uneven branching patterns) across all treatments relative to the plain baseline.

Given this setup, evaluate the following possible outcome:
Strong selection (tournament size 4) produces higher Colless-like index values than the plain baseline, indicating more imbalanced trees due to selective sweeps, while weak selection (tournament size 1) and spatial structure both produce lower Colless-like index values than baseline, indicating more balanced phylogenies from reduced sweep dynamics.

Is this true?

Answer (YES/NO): NO